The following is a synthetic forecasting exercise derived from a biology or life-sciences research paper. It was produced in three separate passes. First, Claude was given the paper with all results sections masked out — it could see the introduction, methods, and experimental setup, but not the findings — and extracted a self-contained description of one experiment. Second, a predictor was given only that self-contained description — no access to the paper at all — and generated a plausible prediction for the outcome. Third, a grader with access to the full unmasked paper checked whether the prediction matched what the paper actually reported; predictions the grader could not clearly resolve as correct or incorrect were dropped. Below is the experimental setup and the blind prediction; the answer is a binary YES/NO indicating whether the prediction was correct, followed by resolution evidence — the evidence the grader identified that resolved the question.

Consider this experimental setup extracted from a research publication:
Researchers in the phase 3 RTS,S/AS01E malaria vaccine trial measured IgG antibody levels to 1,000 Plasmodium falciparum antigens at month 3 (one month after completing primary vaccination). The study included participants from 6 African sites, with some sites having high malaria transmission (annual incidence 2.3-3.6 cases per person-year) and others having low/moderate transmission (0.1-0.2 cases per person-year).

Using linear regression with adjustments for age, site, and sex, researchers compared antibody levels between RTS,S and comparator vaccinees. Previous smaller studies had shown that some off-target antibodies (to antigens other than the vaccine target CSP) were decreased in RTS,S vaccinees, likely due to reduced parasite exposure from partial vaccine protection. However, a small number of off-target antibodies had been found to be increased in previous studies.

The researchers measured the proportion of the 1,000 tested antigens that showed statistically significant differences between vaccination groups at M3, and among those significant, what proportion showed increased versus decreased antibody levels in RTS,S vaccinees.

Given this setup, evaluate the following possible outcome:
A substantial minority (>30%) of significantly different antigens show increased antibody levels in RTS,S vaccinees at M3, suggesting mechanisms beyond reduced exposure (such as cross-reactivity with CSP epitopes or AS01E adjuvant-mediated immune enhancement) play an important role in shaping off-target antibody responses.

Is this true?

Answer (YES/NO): NO